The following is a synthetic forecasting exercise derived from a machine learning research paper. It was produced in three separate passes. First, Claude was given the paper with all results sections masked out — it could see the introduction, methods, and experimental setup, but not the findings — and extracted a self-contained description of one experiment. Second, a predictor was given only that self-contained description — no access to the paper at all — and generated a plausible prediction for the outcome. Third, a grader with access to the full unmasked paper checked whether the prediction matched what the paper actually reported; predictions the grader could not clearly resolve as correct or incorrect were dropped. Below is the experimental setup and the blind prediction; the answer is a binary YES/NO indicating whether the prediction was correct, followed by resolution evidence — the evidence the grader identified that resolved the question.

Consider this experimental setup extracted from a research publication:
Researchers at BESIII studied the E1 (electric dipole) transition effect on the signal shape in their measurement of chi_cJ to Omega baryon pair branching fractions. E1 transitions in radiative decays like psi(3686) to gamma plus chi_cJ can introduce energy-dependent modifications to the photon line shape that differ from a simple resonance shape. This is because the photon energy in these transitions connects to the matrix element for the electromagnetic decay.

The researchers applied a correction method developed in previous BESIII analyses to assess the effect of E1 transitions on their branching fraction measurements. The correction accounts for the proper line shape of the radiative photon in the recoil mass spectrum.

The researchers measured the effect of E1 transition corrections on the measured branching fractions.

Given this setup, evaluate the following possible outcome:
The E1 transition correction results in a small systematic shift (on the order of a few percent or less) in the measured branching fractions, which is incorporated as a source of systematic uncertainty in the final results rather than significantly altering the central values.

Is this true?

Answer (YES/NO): NO